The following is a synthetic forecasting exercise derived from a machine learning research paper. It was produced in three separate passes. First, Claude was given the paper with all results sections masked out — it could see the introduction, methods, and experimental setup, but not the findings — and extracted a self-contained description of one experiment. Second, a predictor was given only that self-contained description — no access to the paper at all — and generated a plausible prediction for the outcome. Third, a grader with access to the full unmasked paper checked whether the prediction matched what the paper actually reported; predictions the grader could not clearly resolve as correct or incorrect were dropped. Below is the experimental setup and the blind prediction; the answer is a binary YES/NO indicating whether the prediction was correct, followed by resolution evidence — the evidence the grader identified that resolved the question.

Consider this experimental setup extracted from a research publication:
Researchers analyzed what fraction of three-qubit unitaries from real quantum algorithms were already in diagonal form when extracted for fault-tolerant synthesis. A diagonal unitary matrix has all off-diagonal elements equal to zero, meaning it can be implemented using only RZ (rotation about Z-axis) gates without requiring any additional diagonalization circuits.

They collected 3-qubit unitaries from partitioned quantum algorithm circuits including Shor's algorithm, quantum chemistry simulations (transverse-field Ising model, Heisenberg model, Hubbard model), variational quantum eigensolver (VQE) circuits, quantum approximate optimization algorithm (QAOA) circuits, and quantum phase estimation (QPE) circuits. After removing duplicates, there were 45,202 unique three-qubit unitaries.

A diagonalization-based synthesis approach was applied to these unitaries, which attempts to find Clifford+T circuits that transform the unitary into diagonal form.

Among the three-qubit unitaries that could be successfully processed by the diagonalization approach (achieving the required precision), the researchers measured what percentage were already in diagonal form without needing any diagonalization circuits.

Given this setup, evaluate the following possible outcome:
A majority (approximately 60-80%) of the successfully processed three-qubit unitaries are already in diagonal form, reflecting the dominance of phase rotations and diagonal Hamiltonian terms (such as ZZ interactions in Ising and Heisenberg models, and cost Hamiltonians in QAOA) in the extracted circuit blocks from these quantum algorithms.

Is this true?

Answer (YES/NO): NO